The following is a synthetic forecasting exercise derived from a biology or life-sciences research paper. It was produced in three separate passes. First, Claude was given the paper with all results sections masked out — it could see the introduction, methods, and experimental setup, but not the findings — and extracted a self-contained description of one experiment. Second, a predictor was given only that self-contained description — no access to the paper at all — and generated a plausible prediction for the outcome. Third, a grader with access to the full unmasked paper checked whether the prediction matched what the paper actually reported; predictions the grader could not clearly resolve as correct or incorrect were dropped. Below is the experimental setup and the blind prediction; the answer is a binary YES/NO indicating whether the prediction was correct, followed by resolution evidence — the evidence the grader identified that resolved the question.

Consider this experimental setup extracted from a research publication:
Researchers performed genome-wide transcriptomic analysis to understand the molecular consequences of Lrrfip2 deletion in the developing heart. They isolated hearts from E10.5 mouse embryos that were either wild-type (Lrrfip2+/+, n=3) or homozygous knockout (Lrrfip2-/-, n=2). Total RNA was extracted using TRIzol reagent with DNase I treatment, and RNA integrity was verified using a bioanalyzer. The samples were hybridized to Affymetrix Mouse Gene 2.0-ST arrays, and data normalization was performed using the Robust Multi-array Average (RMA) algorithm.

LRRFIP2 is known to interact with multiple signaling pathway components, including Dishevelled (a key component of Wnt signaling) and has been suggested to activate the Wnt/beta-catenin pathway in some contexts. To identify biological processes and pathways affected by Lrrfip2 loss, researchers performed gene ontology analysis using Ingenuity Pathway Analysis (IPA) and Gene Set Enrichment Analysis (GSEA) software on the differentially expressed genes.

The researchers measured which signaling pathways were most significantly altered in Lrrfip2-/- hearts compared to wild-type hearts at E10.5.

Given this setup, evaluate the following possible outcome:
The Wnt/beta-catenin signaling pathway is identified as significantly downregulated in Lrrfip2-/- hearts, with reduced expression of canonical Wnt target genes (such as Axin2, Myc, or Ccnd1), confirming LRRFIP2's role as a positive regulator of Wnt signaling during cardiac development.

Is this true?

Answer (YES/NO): NO